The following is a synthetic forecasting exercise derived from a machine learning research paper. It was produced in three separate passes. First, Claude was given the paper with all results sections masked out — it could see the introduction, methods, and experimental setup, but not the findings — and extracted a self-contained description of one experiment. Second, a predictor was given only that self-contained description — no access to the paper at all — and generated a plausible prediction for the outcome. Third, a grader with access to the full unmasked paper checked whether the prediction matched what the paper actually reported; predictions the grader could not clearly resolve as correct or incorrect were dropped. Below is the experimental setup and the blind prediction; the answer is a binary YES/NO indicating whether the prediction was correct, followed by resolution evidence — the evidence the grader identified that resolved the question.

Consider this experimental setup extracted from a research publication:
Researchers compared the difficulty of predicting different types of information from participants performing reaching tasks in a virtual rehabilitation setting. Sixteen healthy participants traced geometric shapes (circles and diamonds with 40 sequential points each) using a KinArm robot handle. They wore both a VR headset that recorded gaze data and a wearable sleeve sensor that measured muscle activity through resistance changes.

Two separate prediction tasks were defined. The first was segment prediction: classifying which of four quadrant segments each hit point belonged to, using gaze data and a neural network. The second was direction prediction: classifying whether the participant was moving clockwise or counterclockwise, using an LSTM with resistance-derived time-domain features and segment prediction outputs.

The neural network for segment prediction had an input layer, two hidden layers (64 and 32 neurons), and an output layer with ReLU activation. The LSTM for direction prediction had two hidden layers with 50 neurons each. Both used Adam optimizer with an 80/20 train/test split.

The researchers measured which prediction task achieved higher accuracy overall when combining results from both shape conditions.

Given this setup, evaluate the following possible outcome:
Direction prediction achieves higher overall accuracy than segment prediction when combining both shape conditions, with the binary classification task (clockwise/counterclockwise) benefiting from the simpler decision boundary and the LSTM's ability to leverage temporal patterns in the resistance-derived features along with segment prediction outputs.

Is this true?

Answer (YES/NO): YES